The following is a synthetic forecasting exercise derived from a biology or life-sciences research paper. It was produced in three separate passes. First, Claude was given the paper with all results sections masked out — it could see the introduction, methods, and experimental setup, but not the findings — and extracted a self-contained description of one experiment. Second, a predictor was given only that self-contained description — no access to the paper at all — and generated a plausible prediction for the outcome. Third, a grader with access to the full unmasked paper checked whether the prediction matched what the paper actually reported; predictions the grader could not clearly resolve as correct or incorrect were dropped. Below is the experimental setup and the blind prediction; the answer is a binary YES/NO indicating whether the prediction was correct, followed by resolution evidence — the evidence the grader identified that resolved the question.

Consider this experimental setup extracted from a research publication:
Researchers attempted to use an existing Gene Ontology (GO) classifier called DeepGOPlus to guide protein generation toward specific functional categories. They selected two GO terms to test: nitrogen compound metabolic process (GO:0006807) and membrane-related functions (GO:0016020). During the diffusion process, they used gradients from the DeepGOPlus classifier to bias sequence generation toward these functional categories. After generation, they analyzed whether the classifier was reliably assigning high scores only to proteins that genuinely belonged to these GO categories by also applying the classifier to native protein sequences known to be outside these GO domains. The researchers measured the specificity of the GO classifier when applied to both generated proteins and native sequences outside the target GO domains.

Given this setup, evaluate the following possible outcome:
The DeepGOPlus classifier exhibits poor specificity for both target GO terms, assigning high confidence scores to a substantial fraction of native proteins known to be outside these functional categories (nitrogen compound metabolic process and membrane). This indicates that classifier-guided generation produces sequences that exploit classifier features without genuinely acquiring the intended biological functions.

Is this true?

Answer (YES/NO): YES